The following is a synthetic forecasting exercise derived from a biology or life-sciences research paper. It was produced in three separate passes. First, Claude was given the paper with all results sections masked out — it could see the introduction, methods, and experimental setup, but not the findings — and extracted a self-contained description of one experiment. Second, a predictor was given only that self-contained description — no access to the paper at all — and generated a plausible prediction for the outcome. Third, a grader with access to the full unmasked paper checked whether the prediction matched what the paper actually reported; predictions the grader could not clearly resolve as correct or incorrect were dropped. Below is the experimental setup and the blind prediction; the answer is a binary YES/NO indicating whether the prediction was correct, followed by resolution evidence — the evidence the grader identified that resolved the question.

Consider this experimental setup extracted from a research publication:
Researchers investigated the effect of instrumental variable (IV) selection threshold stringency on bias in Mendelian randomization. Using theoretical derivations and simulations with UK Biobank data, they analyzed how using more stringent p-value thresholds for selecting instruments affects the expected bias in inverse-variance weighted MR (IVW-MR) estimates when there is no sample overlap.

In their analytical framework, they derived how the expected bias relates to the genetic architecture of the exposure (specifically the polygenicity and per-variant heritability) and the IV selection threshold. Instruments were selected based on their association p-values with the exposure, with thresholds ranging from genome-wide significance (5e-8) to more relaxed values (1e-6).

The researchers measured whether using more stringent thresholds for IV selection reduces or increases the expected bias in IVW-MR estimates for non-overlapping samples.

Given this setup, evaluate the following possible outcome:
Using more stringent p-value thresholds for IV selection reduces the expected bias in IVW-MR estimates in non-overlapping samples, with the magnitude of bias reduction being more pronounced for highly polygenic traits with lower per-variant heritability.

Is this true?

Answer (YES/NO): NO